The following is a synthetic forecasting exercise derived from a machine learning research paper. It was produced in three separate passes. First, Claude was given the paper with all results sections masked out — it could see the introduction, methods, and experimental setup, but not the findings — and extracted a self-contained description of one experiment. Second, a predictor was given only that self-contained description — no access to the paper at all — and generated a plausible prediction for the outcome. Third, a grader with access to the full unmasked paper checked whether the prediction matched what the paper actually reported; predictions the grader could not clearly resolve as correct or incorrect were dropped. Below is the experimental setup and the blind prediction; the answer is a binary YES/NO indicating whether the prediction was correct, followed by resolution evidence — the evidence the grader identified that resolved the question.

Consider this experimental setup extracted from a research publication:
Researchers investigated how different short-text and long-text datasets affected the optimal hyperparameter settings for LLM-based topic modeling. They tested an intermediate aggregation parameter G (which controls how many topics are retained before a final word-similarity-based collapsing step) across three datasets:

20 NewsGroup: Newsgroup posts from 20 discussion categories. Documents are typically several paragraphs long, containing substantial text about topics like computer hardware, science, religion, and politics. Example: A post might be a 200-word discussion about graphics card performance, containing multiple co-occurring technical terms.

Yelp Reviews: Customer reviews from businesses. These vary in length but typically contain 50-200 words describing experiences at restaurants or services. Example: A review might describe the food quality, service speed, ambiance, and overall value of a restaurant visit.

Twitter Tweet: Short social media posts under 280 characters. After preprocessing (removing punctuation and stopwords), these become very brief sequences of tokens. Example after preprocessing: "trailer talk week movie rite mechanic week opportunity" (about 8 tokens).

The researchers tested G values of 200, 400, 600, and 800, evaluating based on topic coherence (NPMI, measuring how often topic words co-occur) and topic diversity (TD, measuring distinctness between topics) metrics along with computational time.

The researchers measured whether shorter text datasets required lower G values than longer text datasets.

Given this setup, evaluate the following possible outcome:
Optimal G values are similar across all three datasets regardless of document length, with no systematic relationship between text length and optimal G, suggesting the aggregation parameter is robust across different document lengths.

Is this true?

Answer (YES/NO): NO